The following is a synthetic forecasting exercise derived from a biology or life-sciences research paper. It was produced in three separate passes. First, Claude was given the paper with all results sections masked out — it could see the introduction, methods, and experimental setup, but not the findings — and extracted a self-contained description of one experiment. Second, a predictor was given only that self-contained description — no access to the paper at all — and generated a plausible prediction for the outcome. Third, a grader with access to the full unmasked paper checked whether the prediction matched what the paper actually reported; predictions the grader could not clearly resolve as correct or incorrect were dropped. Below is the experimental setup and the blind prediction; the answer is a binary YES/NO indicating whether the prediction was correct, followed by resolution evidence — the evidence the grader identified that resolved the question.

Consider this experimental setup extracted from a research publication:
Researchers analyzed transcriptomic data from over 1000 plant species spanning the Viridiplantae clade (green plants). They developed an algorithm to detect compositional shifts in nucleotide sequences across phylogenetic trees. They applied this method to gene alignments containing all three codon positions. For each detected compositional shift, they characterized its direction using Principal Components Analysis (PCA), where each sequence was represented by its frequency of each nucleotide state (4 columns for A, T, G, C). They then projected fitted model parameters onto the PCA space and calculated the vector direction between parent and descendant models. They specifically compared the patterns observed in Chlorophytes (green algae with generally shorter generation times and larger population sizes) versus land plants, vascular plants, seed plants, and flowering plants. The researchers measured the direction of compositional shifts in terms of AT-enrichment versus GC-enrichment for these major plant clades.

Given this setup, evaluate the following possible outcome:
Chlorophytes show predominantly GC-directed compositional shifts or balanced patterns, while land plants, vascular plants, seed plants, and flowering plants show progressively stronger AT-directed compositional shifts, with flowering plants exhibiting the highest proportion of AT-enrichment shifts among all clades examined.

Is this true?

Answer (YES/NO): NO